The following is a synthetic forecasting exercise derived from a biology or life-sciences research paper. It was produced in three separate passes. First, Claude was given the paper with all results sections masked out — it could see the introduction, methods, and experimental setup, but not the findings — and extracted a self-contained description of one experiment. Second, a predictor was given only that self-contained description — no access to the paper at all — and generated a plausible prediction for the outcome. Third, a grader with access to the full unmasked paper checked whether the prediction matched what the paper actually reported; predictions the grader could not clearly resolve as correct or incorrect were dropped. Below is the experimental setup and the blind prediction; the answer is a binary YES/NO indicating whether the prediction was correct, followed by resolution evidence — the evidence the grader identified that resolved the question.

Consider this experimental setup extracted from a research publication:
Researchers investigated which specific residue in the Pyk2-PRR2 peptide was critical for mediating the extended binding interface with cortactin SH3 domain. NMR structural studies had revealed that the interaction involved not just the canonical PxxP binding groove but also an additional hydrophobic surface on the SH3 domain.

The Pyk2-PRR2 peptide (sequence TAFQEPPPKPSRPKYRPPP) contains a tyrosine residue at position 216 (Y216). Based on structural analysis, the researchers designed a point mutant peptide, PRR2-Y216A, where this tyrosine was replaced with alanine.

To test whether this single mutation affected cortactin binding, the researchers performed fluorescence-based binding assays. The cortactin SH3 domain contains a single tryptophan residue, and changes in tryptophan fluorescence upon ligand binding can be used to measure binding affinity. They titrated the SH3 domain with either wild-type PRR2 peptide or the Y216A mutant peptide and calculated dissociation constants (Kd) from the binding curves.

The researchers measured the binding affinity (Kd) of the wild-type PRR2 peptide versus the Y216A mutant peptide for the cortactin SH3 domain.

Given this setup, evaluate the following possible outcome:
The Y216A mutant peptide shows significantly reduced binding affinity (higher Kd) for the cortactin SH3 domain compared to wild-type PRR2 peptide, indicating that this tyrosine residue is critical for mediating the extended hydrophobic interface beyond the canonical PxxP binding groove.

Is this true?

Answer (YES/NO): YES